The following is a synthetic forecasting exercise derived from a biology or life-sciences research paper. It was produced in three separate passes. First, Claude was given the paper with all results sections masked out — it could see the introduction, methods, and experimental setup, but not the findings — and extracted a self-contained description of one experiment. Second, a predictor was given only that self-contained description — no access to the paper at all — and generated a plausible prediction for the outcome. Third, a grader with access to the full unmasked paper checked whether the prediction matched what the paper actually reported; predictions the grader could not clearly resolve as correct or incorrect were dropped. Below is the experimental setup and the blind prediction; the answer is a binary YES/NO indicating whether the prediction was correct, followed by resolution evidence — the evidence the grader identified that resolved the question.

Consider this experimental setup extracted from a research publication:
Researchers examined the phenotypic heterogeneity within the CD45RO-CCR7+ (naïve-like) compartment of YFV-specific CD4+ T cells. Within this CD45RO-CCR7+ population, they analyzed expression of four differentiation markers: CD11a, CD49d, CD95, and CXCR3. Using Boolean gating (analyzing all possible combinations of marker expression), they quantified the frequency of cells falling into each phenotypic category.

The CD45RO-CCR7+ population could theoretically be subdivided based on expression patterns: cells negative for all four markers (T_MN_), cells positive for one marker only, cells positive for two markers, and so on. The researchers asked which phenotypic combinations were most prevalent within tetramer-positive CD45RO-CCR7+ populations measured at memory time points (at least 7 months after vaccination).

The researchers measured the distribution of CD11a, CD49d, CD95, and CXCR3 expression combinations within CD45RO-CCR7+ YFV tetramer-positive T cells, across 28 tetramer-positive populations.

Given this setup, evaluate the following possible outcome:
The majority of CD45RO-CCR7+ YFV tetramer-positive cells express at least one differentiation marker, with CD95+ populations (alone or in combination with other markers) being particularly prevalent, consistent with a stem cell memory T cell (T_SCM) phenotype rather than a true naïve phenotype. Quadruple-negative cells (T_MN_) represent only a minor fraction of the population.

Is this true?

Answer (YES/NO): NO